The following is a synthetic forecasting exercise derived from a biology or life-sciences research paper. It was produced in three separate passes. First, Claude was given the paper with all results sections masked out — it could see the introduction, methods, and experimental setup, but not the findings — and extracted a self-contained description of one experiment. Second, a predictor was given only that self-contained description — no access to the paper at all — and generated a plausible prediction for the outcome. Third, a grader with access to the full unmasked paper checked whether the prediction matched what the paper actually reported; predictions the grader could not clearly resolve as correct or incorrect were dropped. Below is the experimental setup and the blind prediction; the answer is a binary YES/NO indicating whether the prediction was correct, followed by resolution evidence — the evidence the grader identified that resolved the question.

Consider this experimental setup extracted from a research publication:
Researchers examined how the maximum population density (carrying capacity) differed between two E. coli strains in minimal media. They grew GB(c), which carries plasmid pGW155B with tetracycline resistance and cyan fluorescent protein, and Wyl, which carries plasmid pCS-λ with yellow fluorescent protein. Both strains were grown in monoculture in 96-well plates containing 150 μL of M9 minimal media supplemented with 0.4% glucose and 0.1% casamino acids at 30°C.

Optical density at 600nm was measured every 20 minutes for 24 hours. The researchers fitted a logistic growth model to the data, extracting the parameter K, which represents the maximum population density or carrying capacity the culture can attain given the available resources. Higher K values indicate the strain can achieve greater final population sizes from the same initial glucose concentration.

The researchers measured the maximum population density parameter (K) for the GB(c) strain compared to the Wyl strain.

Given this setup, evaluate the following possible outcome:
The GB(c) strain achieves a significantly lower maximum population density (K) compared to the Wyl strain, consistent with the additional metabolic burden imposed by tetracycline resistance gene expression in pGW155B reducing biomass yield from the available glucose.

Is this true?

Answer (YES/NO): NO